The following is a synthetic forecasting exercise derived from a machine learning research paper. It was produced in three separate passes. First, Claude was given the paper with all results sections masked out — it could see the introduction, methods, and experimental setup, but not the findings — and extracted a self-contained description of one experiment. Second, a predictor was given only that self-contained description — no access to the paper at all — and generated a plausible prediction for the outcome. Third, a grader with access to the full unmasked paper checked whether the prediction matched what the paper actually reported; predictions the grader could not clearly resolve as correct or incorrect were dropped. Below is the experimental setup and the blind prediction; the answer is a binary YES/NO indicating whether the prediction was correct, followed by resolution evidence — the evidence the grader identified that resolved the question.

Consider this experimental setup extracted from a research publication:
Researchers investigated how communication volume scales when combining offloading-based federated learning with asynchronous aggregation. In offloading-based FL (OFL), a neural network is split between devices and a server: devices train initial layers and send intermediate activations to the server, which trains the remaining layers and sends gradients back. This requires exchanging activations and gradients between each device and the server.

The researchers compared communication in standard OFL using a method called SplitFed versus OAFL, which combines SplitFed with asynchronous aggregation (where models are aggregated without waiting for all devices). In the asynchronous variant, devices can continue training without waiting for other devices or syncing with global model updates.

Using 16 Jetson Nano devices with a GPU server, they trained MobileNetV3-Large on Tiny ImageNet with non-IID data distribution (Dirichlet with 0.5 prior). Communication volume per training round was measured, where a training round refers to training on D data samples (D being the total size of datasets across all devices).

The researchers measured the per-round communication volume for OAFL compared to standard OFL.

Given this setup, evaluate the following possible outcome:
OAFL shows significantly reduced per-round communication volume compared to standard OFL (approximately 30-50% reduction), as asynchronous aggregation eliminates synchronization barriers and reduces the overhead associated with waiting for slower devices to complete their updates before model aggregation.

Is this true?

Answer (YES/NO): NO